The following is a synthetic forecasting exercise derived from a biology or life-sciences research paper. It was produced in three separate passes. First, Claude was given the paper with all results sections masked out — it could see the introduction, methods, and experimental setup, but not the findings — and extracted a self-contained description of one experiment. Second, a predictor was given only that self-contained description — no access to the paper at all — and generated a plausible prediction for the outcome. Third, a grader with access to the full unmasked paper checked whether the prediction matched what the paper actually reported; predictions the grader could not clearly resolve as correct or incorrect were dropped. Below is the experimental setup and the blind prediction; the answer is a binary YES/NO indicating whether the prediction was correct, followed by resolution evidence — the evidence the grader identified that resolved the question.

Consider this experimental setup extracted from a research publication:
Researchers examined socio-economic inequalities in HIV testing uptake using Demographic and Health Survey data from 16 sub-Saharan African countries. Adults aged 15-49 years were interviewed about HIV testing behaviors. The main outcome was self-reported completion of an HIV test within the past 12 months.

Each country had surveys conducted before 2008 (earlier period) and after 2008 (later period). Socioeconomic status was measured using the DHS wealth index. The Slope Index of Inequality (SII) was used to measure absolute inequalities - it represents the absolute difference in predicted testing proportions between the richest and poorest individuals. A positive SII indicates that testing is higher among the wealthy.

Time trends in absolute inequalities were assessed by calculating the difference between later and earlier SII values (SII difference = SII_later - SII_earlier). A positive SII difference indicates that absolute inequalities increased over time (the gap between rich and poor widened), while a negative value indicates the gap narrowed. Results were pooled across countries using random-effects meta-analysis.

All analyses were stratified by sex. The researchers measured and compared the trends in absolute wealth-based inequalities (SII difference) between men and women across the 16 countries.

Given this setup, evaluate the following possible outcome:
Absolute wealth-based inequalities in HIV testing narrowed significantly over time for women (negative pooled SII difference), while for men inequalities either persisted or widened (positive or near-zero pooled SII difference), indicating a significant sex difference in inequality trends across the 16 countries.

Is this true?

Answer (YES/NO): NO